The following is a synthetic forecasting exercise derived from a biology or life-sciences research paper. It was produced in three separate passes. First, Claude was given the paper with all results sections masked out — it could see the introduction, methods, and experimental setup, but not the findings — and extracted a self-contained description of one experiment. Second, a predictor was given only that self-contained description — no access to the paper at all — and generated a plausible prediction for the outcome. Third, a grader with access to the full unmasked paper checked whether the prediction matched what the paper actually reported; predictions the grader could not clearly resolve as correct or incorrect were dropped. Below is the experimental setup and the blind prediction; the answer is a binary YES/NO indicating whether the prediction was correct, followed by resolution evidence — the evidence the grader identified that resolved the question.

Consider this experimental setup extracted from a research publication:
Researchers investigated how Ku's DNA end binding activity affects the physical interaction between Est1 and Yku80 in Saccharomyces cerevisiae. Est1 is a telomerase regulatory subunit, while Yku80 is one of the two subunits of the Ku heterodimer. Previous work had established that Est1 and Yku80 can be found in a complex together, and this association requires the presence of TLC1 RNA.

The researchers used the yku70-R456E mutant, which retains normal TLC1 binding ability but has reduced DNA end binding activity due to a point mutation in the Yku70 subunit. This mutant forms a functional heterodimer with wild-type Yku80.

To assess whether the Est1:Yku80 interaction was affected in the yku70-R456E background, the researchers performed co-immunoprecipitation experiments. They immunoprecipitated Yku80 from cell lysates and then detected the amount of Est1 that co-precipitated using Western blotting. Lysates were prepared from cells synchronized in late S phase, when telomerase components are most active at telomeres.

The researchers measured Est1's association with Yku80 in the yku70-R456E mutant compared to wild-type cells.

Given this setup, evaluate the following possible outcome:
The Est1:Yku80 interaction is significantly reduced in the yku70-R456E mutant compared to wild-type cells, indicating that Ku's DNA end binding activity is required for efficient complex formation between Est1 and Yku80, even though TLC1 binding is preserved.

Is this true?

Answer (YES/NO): YES